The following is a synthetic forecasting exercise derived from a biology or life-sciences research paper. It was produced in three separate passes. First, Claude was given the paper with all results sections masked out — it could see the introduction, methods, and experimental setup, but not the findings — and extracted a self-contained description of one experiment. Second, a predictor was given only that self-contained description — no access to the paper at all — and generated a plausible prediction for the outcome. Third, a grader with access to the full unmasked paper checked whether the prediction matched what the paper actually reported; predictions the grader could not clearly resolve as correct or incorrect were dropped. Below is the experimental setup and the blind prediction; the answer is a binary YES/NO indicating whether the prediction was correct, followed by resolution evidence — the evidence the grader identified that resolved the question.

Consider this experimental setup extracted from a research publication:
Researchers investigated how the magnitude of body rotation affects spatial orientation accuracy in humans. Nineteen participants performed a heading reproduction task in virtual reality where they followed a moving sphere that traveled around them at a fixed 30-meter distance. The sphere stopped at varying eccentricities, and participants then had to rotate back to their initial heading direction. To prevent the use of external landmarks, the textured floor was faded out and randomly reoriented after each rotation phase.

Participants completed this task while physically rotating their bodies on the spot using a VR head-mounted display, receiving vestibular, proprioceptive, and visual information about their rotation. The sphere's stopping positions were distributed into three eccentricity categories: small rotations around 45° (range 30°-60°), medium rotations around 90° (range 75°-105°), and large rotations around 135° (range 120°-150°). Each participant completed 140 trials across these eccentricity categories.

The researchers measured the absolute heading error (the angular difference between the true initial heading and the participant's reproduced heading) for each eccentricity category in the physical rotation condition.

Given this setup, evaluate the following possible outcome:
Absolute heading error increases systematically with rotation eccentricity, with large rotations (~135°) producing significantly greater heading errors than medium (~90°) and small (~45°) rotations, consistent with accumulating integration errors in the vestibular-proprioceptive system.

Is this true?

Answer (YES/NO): NO